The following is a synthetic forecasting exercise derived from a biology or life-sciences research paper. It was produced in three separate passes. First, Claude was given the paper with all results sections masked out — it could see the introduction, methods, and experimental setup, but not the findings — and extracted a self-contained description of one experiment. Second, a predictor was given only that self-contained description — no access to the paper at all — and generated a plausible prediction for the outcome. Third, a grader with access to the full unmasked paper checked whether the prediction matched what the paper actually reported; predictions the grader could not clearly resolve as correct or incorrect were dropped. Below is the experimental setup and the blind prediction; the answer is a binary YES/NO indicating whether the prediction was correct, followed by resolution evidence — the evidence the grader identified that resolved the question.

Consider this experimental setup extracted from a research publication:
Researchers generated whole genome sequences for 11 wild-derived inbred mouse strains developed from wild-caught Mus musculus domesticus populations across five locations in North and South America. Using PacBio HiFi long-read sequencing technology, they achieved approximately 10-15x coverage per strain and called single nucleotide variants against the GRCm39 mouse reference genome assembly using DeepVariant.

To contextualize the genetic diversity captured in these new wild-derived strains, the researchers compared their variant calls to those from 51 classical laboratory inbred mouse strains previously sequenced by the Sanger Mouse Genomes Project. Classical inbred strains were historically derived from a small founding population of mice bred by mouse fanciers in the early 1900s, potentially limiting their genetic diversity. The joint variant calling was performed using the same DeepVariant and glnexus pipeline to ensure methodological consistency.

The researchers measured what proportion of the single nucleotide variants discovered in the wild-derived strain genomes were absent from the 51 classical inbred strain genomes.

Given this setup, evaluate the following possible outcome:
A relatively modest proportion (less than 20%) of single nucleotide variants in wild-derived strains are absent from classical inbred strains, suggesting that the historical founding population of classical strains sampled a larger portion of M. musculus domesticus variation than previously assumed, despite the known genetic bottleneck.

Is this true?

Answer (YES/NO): NO